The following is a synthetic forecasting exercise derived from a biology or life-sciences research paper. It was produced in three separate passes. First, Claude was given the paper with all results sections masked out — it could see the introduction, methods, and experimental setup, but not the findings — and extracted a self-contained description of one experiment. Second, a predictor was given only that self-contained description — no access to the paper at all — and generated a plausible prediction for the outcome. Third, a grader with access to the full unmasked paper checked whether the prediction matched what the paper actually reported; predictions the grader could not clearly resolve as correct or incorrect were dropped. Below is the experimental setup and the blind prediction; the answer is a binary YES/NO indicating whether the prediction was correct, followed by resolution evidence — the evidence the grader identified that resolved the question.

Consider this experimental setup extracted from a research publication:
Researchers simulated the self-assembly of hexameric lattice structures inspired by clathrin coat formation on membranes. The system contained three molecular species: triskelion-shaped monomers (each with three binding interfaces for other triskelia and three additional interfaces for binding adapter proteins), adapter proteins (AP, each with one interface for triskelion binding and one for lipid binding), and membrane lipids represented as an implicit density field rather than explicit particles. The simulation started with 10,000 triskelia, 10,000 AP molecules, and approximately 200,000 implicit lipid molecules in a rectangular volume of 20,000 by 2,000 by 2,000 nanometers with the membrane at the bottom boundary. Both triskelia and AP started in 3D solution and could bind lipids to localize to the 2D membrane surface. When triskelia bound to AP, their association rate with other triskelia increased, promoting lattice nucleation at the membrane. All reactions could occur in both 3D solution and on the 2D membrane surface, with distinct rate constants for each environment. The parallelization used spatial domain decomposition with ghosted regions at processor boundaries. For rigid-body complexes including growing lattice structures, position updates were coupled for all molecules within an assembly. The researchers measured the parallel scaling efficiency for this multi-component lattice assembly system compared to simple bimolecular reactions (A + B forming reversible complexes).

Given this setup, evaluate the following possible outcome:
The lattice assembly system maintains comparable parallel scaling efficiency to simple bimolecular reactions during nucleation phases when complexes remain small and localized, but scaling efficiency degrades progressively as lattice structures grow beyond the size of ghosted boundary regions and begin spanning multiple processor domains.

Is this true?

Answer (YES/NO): NO